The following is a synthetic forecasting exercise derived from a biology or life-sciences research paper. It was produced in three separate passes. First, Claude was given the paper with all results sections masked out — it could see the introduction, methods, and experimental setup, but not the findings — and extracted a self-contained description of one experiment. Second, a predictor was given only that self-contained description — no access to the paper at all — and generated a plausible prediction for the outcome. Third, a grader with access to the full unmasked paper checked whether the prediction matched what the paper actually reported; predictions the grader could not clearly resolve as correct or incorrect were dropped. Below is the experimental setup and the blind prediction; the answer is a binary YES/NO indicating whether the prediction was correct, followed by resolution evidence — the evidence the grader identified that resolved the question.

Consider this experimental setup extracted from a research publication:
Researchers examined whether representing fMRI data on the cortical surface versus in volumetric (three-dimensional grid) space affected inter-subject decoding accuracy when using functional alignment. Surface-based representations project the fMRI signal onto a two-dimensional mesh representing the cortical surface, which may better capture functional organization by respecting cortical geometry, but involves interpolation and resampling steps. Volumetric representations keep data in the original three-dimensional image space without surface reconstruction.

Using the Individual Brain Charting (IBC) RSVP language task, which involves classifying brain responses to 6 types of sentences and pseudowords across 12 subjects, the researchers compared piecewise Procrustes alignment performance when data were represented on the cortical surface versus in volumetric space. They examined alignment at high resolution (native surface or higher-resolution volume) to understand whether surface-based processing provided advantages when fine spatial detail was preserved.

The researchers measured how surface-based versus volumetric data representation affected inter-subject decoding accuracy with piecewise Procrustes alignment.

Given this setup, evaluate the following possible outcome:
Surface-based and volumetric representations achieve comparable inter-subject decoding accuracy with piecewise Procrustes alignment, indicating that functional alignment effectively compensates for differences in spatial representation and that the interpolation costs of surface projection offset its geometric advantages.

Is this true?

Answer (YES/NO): YES